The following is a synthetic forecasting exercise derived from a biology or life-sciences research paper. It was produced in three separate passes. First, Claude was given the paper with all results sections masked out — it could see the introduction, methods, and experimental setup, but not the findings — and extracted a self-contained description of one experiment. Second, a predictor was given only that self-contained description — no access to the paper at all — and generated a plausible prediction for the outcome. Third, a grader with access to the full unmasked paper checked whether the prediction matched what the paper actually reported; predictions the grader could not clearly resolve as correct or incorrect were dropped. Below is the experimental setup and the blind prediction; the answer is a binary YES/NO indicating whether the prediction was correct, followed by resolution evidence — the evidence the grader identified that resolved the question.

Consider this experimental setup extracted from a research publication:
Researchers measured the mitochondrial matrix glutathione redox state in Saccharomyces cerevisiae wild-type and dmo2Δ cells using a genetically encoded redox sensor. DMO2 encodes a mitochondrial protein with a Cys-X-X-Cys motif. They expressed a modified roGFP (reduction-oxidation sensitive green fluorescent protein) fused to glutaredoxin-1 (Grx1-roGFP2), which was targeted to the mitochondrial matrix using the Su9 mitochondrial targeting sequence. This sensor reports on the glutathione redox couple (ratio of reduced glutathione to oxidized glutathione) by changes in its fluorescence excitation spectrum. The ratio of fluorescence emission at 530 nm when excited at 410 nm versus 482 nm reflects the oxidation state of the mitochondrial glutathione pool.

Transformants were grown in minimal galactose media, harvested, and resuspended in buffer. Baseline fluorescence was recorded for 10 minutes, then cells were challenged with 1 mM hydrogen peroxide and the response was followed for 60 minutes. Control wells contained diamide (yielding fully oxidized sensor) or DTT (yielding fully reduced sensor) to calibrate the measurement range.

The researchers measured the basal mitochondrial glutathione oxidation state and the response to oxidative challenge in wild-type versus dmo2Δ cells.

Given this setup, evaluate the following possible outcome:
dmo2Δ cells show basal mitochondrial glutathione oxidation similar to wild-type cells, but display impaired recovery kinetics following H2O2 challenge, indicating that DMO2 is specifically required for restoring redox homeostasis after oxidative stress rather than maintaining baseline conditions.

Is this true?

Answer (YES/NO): NO